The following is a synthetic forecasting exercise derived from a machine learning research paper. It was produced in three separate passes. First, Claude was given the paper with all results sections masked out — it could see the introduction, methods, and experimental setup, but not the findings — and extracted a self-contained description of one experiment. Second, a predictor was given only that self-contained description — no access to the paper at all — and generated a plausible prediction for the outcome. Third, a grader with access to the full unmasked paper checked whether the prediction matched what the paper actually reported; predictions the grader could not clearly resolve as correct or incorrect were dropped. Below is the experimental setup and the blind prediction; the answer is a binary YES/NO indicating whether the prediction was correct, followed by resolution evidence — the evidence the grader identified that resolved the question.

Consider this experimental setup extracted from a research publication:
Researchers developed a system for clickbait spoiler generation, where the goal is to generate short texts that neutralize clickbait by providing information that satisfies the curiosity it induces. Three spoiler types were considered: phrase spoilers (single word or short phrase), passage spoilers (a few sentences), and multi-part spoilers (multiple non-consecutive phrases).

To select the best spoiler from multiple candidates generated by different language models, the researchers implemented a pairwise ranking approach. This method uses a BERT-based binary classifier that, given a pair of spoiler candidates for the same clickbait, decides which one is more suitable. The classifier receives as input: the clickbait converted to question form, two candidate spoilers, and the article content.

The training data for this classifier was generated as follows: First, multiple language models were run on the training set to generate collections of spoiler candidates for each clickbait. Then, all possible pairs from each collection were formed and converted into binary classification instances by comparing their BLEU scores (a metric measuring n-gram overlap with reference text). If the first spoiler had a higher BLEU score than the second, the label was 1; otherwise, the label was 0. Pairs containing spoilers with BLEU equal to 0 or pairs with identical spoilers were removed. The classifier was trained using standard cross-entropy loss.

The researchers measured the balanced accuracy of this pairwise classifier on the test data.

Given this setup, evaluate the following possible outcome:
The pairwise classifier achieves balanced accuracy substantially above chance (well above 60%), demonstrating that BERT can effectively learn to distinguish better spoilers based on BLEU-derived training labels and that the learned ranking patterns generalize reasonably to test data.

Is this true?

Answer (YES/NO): YES